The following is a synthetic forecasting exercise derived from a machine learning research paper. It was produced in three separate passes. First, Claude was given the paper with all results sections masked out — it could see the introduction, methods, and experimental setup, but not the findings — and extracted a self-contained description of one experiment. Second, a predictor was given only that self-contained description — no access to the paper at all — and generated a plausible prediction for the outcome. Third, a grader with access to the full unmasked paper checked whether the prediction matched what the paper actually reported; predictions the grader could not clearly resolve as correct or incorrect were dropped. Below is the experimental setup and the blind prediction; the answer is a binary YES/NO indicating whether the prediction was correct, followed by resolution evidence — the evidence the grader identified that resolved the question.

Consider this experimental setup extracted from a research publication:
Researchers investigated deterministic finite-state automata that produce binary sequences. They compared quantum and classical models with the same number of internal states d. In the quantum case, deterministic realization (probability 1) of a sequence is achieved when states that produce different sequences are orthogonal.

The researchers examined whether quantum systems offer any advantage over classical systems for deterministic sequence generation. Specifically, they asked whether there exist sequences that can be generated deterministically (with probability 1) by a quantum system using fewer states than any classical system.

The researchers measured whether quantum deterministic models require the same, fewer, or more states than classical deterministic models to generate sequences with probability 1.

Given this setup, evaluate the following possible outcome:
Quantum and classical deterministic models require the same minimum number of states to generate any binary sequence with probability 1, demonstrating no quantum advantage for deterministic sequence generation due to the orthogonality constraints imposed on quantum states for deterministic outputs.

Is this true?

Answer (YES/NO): YES